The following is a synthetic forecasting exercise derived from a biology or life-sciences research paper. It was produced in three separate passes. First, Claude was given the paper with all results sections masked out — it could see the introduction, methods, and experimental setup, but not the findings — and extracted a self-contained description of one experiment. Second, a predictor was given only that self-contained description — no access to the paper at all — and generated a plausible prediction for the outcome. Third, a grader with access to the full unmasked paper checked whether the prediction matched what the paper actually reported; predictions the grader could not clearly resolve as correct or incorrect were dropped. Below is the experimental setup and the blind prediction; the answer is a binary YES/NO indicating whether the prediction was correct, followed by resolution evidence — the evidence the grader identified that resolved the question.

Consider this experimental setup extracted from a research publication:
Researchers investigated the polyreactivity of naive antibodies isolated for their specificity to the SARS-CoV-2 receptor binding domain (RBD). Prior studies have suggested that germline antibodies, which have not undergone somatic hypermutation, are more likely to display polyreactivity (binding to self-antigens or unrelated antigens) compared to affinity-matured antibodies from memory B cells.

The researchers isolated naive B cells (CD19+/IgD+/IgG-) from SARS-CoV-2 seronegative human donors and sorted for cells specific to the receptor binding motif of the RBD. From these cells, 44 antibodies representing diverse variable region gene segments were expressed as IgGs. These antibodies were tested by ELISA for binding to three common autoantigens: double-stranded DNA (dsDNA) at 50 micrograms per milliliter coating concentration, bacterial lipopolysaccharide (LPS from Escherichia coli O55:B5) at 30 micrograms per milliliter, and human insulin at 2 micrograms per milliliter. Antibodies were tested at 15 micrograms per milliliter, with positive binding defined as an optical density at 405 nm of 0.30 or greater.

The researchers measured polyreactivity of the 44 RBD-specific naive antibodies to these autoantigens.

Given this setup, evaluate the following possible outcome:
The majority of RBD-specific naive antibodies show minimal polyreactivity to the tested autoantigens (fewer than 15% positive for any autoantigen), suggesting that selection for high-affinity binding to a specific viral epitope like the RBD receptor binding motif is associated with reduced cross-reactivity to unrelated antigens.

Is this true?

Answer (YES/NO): NO